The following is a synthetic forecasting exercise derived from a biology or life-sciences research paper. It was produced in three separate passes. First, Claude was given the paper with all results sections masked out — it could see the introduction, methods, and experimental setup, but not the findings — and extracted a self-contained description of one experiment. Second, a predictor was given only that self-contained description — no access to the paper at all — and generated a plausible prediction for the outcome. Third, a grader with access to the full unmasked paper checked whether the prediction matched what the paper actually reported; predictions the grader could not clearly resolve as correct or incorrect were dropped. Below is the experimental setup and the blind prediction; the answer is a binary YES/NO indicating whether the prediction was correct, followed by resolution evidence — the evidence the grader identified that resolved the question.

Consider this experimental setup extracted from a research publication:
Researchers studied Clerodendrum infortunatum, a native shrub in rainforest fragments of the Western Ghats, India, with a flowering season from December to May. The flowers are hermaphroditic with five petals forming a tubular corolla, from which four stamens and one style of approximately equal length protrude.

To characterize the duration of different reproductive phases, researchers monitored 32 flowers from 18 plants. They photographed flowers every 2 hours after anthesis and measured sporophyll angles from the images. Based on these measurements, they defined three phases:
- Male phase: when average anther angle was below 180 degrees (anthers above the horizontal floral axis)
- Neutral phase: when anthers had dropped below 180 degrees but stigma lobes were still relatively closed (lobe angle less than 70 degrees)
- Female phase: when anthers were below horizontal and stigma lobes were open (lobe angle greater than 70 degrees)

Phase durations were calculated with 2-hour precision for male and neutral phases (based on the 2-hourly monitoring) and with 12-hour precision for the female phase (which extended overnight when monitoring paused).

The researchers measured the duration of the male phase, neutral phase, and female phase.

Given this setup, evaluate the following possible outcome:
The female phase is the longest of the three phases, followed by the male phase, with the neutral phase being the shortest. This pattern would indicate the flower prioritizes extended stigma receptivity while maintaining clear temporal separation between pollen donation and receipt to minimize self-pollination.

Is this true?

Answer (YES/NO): YES